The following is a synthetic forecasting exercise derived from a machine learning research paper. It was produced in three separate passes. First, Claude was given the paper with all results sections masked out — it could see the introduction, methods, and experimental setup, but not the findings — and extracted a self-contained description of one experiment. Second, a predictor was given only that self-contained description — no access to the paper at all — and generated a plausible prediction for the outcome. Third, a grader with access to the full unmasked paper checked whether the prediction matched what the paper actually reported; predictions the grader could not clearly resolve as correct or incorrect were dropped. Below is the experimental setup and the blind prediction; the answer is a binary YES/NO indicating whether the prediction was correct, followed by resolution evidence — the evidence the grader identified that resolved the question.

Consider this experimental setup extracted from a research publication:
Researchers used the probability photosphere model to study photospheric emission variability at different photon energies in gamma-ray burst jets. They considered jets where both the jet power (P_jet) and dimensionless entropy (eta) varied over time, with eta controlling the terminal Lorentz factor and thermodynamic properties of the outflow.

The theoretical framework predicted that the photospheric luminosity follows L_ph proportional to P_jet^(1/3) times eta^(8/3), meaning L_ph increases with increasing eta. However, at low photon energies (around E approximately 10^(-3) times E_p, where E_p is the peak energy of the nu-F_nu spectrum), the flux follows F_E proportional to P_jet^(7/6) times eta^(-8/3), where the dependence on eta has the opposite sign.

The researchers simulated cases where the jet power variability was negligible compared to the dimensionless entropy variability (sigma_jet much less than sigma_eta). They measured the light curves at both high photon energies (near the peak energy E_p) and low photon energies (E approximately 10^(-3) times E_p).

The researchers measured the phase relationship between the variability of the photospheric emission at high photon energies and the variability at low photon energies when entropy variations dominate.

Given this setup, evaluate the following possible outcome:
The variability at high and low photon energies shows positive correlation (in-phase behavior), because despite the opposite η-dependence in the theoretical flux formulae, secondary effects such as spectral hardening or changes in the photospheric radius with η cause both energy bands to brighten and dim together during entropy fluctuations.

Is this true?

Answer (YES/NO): NO